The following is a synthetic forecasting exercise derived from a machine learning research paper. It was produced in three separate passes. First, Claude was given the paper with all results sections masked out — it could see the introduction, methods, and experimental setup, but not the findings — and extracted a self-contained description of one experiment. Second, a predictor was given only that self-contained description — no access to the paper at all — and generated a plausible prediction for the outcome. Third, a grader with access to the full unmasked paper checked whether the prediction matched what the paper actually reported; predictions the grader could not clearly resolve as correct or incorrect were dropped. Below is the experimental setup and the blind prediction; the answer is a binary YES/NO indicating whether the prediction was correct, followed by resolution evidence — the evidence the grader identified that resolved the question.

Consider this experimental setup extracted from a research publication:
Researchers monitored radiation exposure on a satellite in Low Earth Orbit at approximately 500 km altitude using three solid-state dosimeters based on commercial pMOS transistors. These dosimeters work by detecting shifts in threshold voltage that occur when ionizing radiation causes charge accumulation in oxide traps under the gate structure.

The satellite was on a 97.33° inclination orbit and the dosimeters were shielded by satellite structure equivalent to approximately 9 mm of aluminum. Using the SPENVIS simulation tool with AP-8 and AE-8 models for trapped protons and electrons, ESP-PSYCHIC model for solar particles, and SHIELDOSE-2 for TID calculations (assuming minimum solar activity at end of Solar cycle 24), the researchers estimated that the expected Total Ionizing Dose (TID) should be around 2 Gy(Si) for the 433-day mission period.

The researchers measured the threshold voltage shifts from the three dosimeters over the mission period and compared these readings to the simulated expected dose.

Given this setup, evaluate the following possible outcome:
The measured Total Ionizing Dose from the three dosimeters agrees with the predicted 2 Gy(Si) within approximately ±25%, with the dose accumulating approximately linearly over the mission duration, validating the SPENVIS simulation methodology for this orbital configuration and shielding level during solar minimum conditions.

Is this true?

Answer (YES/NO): NO